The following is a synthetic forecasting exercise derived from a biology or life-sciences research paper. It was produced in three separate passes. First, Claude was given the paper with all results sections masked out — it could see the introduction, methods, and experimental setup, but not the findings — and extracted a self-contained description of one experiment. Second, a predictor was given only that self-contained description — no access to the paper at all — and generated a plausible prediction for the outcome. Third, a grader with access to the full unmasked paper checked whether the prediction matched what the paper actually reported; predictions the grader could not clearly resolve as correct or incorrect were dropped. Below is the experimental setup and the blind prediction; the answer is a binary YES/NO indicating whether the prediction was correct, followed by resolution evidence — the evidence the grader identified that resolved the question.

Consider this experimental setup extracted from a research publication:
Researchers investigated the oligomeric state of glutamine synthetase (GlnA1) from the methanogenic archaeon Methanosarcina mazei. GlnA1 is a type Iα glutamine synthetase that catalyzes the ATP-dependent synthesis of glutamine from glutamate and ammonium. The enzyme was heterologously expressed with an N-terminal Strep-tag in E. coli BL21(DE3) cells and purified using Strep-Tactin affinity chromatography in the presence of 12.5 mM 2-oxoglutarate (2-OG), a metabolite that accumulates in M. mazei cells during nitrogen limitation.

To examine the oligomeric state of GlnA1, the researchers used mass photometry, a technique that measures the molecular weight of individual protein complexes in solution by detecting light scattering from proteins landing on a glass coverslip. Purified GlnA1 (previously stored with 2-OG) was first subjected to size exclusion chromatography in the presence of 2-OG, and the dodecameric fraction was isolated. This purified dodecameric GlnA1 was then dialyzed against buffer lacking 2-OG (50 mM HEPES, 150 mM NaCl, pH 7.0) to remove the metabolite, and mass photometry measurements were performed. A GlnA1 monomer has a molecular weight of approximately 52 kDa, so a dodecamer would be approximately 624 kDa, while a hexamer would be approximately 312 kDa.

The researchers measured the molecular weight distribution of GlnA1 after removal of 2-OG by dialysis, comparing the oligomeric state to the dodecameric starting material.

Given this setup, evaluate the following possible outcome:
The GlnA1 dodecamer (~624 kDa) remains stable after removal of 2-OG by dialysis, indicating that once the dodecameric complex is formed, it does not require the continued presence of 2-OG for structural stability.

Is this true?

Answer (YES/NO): NO